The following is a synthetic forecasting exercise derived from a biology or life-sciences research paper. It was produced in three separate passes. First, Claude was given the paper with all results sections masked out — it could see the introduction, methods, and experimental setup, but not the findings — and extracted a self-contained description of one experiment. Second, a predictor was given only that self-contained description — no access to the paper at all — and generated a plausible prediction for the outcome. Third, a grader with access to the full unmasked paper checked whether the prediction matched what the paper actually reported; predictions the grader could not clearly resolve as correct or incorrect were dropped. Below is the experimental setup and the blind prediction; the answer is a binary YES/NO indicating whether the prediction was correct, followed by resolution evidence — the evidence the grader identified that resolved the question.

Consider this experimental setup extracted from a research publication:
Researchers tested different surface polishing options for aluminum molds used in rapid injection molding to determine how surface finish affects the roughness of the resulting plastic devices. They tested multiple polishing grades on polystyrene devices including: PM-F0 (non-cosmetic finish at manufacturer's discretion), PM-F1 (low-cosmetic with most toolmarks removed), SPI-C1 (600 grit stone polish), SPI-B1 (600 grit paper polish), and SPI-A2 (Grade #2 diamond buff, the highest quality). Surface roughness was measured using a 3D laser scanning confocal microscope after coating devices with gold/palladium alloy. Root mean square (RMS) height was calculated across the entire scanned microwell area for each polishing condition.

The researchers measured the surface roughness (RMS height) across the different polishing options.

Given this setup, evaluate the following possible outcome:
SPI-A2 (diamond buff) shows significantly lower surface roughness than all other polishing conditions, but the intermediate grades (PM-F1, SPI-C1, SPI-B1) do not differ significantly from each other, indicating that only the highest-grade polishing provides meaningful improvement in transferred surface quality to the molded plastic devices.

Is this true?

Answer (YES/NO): NO